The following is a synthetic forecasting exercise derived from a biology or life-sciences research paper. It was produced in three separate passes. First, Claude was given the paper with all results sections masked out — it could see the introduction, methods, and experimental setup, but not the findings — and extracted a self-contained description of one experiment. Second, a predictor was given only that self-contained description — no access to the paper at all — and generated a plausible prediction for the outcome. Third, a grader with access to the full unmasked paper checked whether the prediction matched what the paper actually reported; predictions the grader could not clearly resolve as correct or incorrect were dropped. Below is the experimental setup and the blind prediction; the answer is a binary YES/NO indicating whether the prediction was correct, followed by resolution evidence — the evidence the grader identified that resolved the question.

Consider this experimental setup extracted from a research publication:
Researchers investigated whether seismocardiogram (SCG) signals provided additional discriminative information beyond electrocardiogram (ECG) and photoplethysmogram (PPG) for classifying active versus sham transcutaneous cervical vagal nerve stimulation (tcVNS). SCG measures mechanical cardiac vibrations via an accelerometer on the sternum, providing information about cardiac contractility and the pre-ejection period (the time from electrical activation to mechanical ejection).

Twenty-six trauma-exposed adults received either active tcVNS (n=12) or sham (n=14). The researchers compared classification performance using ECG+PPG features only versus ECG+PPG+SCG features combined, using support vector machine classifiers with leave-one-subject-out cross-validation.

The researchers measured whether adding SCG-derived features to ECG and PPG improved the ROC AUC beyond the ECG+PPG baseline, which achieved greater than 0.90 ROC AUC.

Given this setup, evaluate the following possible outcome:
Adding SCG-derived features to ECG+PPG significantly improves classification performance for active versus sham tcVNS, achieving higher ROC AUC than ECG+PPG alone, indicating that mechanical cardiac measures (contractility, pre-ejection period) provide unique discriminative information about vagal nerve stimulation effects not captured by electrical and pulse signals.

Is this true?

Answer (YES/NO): NO